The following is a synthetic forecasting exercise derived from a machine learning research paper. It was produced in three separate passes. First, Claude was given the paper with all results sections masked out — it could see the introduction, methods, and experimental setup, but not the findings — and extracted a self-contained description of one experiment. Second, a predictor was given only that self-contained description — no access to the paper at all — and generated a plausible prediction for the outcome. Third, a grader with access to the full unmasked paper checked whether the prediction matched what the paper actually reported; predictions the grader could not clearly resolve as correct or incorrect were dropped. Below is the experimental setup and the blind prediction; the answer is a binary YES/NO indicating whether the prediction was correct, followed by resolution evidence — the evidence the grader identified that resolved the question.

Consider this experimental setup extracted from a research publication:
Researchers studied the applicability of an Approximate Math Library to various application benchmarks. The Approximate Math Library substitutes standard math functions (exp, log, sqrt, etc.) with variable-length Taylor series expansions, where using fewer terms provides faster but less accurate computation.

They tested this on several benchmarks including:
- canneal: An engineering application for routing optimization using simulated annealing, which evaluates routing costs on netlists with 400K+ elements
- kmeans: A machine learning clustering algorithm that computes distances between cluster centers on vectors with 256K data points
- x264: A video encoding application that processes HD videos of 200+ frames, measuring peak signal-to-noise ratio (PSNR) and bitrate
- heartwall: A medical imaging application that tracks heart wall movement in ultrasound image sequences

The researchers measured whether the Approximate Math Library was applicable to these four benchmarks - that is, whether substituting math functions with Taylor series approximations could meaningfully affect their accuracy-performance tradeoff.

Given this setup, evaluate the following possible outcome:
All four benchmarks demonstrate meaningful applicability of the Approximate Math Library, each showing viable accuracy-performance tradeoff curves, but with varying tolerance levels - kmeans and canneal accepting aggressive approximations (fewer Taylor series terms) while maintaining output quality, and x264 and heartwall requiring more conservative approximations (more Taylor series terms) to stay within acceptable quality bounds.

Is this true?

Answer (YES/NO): NO